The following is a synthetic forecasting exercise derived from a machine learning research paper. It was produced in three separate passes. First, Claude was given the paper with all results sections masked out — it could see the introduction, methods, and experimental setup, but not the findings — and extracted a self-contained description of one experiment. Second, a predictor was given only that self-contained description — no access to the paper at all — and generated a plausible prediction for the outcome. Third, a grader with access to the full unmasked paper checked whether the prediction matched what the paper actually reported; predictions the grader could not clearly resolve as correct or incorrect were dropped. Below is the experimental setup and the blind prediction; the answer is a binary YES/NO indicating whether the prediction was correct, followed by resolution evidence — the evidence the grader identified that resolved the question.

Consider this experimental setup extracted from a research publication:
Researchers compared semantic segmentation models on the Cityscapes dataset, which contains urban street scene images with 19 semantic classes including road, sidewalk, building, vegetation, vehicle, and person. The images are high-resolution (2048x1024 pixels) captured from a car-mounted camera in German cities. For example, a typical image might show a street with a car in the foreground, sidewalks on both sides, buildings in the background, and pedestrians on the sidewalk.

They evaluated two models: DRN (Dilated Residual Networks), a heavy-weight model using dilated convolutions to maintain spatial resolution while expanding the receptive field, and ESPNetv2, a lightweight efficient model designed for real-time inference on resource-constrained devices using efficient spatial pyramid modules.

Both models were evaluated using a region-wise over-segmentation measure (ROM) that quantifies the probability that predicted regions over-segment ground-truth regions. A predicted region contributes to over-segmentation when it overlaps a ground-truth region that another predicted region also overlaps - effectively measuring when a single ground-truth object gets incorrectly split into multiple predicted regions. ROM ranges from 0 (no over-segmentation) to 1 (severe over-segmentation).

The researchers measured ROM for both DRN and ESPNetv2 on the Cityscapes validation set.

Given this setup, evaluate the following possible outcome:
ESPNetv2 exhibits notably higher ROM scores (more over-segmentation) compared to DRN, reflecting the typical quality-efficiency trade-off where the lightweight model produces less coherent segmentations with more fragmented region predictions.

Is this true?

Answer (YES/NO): NO